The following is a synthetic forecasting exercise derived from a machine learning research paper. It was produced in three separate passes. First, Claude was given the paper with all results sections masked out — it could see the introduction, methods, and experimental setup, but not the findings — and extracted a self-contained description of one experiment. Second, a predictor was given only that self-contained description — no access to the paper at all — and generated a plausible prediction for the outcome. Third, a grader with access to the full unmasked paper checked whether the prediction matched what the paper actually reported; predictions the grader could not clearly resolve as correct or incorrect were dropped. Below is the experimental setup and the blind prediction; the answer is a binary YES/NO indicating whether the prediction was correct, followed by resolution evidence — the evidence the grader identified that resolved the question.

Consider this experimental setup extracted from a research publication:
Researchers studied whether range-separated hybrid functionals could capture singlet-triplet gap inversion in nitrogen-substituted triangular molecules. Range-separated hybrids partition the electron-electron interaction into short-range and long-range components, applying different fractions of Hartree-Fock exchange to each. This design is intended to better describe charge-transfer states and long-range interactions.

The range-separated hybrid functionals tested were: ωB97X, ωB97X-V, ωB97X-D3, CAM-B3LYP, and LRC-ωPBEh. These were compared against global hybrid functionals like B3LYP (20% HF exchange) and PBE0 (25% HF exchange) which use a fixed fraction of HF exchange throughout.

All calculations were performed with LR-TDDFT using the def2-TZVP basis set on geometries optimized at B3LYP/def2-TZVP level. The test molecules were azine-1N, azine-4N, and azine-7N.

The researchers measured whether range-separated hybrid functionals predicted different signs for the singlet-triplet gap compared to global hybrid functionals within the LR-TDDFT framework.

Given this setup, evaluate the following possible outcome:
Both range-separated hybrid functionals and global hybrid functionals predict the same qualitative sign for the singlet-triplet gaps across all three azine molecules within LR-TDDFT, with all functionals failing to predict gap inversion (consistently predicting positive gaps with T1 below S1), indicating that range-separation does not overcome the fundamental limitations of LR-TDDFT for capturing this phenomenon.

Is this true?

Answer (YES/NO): YES